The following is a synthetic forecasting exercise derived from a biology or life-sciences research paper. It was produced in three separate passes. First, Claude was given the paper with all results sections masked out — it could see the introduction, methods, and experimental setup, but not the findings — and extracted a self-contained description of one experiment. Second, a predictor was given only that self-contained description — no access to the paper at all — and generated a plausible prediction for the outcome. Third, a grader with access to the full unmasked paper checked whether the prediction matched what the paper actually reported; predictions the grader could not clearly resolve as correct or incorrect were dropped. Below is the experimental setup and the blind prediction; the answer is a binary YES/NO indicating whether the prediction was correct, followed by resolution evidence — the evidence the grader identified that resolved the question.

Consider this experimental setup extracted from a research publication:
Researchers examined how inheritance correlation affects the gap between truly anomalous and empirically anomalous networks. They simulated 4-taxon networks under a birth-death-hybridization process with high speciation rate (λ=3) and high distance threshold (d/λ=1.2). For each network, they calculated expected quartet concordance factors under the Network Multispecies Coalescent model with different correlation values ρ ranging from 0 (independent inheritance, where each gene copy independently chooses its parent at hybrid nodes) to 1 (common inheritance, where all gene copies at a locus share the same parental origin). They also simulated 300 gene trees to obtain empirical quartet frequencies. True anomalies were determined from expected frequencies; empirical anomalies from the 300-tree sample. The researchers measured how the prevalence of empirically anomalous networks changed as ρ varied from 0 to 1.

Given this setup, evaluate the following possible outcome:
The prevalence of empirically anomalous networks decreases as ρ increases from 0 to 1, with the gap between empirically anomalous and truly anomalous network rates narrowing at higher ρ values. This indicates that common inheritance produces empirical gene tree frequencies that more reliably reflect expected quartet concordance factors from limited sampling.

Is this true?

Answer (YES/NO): NO